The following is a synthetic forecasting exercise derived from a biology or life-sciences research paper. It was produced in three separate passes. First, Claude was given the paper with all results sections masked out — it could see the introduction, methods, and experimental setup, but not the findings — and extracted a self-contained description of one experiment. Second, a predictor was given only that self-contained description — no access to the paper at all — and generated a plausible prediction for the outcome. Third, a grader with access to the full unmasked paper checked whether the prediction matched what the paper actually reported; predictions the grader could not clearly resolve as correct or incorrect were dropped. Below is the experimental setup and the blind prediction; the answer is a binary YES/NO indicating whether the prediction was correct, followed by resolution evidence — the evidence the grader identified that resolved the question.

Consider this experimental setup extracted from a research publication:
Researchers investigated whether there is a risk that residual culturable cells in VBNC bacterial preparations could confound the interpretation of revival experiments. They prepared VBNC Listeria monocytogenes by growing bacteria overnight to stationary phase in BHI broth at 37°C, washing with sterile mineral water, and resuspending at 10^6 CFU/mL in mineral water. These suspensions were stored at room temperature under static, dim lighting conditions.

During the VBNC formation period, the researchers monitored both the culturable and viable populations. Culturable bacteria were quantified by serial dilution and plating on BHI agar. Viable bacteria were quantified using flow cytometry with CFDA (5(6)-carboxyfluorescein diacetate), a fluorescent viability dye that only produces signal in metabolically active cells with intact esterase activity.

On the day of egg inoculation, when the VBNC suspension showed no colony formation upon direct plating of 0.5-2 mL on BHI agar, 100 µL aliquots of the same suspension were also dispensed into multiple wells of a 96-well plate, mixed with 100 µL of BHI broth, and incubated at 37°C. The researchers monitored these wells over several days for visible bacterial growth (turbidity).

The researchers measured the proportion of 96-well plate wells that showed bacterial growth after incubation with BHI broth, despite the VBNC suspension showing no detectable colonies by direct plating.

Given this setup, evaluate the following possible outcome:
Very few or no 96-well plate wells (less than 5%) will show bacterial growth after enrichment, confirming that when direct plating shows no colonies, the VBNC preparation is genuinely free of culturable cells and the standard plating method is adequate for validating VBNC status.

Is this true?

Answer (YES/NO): NO